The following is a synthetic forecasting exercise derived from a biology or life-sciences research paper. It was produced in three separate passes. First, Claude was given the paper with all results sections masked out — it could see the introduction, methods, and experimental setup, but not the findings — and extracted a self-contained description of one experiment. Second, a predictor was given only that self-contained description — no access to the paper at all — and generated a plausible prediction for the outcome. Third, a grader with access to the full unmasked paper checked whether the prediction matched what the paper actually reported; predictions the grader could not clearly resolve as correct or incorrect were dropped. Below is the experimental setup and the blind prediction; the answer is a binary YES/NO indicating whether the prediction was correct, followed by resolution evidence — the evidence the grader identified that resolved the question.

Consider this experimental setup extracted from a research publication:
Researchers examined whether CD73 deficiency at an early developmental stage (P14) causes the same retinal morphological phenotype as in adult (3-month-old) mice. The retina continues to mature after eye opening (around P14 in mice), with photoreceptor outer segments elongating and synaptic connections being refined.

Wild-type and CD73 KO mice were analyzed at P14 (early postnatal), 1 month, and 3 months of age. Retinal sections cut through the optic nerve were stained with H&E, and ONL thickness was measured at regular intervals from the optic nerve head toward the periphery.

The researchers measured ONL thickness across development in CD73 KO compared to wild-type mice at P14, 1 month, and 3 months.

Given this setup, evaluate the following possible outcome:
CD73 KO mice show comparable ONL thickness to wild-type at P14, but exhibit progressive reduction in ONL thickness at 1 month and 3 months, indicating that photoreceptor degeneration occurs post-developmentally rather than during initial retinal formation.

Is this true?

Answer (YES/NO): NO